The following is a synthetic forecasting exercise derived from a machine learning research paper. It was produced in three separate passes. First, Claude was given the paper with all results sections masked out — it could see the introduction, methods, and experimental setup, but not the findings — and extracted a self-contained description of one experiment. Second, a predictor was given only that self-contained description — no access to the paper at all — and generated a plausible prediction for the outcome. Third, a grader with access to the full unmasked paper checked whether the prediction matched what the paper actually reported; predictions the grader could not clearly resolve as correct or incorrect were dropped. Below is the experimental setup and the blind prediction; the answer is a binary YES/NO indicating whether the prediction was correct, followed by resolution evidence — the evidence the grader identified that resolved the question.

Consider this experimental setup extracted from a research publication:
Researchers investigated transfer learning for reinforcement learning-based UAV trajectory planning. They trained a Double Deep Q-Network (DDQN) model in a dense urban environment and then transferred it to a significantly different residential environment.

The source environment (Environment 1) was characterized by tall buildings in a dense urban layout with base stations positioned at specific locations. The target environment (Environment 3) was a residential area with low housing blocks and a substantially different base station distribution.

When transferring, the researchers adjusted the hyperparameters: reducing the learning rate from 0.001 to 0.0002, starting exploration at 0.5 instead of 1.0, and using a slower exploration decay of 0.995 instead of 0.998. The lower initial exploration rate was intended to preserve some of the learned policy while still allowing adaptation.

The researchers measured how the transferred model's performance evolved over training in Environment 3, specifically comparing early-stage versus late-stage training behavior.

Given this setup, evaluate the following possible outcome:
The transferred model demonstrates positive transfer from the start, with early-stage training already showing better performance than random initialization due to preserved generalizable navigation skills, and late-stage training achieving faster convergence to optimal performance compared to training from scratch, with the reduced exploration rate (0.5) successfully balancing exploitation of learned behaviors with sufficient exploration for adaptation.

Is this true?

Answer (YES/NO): NO